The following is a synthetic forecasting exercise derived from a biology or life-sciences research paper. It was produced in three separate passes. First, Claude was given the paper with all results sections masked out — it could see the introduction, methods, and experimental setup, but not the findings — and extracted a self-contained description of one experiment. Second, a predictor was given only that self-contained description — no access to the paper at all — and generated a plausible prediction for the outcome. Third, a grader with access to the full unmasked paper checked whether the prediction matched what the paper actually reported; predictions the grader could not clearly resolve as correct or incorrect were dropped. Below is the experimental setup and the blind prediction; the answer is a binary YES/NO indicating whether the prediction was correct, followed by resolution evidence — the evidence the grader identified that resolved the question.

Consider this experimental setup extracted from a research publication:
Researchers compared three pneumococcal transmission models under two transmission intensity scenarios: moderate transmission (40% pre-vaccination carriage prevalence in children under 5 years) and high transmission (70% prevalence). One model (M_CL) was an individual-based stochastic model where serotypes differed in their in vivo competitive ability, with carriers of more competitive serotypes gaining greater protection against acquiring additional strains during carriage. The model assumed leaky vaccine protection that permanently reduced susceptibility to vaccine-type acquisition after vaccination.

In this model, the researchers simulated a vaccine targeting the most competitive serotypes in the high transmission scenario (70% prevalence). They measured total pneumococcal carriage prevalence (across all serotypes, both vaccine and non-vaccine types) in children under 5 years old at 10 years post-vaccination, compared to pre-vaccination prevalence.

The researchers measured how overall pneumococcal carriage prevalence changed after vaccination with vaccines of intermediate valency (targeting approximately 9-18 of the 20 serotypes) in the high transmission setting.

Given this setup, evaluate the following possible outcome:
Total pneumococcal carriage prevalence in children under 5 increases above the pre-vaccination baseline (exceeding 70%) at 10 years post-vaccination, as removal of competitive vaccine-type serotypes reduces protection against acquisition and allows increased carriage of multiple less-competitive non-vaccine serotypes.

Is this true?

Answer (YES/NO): YES